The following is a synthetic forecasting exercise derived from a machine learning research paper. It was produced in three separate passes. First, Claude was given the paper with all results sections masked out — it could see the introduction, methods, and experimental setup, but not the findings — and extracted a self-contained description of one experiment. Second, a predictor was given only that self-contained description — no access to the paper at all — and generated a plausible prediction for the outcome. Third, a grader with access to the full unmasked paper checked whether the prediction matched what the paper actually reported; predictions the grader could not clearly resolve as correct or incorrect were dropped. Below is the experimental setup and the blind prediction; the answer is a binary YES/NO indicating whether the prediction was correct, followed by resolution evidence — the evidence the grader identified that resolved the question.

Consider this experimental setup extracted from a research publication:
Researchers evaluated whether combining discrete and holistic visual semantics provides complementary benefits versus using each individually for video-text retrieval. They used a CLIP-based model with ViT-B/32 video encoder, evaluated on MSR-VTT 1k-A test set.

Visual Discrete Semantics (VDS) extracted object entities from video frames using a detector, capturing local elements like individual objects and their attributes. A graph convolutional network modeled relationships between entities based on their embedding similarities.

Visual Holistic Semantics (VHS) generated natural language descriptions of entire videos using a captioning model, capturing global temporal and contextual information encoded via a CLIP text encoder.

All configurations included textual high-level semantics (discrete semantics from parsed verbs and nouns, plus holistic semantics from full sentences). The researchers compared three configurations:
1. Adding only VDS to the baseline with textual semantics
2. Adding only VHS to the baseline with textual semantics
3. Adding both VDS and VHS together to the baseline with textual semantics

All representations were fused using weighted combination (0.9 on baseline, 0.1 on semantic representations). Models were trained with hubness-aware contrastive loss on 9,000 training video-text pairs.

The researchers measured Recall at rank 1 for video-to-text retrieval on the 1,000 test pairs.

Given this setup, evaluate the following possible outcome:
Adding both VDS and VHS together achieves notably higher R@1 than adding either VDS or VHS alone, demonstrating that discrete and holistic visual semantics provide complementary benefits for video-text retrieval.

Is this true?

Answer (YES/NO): YES